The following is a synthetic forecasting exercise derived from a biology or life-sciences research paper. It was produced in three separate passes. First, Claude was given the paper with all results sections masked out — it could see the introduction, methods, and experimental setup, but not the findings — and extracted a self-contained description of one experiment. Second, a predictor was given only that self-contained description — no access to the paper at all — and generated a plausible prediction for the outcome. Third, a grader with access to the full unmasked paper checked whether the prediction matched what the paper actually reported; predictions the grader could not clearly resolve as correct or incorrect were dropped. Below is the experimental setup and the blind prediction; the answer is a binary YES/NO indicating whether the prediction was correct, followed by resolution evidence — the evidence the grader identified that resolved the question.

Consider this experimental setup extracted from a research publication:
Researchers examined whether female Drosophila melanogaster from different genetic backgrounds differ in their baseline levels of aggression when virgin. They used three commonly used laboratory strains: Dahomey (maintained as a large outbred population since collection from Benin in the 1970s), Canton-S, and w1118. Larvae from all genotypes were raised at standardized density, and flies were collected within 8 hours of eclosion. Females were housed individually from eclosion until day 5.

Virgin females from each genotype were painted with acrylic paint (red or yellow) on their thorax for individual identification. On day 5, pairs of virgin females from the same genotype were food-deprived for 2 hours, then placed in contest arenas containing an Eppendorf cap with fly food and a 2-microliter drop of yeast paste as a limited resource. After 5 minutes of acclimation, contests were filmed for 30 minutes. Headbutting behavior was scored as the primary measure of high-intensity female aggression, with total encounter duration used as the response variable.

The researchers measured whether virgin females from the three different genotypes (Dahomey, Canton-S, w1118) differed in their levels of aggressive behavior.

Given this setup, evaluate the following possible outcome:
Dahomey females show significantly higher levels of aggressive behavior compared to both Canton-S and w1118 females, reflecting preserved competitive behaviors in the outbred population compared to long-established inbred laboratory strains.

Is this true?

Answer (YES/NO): NO